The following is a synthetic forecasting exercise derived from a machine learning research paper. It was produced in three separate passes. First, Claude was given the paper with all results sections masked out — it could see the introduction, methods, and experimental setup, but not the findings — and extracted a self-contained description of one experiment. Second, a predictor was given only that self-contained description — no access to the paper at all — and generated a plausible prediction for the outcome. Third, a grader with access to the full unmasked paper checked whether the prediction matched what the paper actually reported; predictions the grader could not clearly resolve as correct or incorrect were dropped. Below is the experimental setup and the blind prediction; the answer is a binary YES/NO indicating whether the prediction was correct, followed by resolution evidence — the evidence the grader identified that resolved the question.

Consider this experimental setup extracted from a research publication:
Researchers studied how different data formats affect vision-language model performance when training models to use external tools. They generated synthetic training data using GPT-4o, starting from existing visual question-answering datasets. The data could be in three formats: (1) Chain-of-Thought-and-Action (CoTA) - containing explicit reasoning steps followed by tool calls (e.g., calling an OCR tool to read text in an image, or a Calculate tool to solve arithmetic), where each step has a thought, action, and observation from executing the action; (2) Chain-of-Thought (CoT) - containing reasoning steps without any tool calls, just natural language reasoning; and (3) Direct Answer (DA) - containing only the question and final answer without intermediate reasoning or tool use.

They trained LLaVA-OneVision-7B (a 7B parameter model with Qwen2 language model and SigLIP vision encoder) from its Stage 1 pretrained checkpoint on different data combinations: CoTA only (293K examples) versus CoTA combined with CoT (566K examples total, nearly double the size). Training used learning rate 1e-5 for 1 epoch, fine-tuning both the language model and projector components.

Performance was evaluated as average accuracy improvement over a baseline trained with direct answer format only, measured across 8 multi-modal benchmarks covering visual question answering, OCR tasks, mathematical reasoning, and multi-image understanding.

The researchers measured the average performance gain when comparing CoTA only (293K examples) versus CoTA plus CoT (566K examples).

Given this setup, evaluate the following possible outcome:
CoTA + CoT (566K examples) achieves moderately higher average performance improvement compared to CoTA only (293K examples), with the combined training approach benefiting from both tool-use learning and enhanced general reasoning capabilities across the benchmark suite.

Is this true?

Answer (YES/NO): NO